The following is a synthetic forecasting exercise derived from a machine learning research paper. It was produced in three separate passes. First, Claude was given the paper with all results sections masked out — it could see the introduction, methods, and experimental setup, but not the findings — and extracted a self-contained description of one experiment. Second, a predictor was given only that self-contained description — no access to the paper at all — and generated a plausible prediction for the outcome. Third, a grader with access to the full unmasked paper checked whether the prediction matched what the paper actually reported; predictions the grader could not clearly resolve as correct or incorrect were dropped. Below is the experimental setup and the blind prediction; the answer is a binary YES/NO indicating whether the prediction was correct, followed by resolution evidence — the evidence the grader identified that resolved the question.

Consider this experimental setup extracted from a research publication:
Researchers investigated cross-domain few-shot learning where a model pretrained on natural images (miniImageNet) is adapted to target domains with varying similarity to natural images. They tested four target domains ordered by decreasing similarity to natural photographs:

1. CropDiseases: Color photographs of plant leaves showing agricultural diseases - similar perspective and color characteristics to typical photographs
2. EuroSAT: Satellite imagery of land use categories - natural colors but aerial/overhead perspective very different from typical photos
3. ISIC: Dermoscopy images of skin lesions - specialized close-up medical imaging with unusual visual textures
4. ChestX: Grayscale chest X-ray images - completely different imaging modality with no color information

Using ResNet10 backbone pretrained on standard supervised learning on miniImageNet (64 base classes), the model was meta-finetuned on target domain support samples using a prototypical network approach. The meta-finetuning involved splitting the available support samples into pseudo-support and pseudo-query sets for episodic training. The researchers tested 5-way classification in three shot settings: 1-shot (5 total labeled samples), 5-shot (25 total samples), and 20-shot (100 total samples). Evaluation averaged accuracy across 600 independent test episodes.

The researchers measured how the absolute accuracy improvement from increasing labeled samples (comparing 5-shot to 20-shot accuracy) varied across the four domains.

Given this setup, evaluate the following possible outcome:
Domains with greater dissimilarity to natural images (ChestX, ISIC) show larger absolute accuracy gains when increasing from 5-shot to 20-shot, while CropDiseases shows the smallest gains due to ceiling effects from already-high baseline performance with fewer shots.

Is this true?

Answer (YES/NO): YES